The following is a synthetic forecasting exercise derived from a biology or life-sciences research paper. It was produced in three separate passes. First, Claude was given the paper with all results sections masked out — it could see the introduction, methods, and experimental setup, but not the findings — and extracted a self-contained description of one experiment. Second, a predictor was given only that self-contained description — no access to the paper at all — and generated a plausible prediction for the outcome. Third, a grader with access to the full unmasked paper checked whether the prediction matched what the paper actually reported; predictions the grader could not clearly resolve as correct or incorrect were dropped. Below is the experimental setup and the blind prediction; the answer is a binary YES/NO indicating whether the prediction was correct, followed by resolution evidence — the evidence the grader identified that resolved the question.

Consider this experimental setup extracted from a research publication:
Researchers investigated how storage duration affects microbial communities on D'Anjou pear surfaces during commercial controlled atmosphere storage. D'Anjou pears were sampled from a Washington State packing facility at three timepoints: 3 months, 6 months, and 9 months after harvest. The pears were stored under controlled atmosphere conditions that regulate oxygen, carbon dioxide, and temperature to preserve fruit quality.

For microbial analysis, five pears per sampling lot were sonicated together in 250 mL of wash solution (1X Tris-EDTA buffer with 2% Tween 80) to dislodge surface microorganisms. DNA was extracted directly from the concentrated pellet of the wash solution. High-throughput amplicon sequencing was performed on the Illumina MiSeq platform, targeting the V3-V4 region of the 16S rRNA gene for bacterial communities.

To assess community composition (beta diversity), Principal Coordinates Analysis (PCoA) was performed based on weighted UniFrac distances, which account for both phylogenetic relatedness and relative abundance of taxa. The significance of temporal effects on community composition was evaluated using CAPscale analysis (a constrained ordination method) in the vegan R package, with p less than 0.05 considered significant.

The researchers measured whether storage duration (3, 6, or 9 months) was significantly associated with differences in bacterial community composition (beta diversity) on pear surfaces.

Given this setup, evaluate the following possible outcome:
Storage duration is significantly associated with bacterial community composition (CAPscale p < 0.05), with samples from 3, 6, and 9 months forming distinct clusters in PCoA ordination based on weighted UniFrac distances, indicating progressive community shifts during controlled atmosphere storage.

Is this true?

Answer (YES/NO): NO